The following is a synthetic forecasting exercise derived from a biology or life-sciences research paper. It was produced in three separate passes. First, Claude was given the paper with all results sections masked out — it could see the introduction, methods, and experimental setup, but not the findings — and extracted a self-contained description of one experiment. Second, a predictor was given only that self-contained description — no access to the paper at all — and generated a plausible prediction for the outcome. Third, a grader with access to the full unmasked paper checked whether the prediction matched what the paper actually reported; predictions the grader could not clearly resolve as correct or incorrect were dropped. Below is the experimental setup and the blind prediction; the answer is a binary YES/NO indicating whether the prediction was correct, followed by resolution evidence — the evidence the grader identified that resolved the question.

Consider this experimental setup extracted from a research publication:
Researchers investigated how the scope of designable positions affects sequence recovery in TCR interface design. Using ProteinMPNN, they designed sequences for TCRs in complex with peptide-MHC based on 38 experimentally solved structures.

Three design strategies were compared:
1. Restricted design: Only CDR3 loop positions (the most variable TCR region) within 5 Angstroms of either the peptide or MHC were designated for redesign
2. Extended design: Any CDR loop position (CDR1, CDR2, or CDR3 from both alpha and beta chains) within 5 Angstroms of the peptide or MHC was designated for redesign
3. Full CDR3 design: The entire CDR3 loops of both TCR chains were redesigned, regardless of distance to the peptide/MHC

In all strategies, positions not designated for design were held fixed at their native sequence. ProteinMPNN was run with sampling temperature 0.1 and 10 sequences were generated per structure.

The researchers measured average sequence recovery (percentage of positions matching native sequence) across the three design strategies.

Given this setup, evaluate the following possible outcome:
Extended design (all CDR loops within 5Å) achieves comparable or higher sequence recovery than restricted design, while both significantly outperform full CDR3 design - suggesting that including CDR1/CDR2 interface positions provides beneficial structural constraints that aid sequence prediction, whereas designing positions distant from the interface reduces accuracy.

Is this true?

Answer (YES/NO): NO